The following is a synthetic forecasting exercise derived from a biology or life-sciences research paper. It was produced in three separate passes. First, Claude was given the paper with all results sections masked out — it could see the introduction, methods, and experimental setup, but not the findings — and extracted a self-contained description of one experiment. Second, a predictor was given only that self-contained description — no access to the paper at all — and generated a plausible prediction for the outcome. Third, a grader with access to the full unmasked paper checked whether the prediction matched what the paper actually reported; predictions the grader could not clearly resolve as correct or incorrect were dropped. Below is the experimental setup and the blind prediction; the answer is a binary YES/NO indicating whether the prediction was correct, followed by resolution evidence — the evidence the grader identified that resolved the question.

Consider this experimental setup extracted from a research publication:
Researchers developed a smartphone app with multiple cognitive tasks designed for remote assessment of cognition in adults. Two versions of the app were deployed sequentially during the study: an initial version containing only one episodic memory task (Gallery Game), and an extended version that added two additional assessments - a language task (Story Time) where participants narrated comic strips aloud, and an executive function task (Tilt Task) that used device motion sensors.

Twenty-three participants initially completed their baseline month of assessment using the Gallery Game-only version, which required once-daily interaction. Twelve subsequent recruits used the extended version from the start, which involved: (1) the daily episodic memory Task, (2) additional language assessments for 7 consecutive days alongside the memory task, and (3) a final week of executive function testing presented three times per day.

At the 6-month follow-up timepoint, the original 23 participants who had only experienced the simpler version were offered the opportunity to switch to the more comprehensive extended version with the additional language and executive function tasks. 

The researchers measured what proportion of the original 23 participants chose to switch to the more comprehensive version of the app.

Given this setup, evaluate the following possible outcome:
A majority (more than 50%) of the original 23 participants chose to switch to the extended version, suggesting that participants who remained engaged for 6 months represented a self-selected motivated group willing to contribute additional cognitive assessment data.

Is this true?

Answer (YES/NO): YES